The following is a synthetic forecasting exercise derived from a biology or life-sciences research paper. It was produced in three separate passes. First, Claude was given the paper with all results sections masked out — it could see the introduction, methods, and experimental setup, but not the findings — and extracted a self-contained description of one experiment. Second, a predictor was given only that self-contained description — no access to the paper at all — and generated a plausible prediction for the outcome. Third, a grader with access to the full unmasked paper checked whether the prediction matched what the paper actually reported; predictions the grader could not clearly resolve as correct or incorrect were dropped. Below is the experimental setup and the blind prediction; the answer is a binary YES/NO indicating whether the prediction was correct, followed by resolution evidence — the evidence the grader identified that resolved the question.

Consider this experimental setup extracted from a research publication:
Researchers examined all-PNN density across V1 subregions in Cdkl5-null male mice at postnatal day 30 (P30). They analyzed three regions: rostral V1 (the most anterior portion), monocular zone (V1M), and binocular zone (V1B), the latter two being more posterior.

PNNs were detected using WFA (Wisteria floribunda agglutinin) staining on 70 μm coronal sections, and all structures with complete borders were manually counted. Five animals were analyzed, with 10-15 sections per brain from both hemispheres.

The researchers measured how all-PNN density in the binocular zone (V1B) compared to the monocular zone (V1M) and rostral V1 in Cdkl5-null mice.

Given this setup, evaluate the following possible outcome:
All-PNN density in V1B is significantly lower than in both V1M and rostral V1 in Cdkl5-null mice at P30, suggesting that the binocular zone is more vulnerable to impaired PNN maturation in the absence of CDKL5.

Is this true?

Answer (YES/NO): NO